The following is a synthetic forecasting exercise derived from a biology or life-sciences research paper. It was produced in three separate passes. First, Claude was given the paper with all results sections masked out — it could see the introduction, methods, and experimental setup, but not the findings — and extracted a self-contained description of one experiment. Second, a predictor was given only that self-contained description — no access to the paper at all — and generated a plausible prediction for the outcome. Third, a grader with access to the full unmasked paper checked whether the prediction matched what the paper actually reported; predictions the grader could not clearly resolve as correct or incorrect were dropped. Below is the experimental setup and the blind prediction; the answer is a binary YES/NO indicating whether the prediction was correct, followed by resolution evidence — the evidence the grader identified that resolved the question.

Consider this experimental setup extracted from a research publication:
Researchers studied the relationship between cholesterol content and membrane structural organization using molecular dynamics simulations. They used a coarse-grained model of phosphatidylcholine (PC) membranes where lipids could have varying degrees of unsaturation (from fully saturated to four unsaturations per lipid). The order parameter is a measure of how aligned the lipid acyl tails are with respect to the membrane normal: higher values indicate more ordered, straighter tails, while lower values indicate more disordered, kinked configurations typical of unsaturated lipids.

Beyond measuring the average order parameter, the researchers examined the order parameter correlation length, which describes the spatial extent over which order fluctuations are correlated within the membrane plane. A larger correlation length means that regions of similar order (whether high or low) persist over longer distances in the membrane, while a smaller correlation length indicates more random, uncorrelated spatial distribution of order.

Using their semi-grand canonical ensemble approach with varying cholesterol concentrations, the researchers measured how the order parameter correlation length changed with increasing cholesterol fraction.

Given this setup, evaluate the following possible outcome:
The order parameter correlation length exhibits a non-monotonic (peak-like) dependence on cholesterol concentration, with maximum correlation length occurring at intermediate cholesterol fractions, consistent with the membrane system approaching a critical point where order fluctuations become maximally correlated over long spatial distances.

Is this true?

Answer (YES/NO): NO